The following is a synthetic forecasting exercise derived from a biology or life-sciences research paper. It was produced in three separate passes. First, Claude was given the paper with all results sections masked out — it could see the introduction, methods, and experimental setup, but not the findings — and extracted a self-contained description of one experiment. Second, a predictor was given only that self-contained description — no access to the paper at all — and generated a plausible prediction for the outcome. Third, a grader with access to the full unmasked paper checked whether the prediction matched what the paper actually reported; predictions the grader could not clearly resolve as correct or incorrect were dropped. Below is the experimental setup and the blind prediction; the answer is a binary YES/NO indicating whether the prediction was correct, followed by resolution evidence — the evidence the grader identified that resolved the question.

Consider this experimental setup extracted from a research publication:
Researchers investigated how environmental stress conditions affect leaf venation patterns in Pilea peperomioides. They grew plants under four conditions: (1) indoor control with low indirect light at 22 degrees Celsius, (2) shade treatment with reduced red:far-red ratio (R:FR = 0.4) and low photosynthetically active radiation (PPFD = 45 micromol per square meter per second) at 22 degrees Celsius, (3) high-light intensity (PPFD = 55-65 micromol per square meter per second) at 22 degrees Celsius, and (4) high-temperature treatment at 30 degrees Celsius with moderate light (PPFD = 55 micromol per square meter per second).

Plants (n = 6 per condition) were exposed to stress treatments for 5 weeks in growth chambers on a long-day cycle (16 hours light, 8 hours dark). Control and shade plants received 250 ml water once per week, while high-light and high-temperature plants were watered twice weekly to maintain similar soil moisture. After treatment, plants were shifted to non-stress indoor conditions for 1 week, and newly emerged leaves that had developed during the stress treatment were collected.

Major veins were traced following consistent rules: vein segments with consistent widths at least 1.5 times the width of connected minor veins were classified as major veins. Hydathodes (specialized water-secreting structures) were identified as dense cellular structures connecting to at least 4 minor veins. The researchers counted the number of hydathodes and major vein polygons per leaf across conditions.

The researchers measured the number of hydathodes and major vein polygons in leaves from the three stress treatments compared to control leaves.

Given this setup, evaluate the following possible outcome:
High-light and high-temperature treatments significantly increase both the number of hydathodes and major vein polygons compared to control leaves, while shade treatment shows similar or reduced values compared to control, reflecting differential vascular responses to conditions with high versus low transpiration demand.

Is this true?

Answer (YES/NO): NO